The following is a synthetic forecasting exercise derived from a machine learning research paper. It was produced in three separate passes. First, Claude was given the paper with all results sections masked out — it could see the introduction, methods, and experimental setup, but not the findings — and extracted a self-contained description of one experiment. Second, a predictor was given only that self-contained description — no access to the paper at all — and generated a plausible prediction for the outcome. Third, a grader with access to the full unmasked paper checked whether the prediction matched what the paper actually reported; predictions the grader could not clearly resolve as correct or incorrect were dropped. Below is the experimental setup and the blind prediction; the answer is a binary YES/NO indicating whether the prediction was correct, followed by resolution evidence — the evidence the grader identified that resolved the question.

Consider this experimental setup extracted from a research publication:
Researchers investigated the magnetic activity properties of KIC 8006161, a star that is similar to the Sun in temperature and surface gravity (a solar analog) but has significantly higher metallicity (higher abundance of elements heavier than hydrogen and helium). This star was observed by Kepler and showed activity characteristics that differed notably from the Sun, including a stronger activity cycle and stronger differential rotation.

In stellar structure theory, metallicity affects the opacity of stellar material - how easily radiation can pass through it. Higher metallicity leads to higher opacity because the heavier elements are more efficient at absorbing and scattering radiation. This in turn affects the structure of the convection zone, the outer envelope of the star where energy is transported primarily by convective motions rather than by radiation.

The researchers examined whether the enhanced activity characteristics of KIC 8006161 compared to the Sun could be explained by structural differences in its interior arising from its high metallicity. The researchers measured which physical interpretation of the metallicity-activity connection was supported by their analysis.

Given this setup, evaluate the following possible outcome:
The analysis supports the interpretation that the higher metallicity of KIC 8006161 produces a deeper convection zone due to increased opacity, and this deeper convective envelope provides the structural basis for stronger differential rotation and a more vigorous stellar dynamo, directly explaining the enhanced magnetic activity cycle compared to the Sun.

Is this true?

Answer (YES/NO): YES